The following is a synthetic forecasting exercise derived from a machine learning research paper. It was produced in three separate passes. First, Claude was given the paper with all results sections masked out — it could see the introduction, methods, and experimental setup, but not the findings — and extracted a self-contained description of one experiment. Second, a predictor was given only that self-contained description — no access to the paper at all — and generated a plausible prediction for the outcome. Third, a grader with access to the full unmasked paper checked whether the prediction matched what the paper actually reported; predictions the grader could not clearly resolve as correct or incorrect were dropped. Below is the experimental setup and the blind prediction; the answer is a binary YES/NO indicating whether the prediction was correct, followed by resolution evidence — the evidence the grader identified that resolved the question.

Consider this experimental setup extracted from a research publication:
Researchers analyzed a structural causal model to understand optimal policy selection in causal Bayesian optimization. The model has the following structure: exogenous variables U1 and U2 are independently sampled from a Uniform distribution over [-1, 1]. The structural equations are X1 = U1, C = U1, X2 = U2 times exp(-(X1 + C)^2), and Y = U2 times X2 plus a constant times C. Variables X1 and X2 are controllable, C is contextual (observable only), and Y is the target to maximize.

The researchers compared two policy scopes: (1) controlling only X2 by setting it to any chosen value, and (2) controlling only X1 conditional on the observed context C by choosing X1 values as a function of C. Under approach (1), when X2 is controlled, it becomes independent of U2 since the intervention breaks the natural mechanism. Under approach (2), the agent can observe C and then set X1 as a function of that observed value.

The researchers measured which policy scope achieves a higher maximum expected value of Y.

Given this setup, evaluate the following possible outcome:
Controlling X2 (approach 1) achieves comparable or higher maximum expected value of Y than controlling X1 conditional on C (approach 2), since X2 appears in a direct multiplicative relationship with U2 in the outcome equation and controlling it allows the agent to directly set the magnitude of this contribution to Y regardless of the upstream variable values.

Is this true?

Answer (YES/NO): NO